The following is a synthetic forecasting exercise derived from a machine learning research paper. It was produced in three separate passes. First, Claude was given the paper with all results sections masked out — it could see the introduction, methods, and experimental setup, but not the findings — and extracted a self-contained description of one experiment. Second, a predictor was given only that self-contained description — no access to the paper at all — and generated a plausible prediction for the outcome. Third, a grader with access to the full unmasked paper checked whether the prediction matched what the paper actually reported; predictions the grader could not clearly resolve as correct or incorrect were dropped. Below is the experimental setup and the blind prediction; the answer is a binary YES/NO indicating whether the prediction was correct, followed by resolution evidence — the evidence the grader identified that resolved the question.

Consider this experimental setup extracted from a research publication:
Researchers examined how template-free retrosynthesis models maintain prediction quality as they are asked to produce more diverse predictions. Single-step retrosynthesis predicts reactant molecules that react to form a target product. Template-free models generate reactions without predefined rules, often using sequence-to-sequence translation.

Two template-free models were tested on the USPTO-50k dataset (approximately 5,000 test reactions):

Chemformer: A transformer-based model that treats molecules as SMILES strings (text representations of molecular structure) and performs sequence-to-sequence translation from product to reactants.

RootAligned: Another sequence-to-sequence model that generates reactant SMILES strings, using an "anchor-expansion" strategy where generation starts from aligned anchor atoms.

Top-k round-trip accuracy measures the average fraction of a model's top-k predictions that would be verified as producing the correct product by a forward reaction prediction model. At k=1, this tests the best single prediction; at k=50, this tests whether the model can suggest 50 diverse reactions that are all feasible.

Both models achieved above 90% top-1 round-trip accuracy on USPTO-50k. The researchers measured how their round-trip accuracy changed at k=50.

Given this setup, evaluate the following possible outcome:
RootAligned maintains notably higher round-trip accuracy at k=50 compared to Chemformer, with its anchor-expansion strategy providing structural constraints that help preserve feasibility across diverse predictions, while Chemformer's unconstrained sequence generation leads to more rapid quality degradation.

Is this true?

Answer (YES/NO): NO